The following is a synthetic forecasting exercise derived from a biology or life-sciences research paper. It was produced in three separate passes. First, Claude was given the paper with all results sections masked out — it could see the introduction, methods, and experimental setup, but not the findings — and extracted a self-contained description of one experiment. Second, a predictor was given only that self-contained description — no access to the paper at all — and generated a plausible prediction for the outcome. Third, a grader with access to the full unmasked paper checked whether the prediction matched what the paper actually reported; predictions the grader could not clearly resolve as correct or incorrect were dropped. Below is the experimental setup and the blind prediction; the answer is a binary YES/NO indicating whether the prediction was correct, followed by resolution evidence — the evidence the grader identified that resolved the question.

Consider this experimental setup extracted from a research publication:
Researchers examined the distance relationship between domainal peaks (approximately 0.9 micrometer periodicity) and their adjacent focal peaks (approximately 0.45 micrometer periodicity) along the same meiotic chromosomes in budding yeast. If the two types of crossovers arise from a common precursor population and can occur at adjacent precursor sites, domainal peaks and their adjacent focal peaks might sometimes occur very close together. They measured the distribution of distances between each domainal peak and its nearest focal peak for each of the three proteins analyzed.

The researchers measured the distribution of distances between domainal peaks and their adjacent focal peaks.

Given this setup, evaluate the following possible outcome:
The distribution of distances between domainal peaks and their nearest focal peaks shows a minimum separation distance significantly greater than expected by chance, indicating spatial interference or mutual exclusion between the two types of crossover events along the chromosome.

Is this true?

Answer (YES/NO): NO